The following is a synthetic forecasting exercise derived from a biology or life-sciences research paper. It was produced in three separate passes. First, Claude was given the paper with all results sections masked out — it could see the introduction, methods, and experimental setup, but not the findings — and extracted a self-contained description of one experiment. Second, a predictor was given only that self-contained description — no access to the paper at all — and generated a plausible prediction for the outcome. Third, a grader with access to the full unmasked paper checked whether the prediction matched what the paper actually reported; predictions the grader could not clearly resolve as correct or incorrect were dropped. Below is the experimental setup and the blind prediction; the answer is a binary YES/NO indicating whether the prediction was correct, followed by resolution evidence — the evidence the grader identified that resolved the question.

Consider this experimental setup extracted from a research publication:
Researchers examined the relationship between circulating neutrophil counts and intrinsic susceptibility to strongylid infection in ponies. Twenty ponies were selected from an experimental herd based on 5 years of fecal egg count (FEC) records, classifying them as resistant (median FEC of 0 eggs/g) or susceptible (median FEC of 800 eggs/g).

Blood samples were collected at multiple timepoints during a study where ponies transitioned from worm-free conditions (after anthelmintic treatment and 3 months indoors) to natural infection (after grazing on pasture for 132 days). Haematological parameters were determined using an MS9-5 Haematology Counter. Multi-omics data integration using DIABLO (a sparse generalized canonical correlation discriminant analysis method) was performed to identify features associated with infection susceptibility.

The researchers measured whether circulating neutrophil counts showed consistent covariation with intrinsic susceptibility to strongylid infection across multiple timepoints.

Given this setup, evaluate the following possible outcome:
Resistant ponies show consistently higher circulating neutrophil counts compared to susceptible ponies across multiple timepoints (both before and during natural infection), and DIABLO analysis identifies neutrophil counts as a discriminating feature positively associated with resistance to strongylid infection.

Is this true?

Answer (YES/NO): NO